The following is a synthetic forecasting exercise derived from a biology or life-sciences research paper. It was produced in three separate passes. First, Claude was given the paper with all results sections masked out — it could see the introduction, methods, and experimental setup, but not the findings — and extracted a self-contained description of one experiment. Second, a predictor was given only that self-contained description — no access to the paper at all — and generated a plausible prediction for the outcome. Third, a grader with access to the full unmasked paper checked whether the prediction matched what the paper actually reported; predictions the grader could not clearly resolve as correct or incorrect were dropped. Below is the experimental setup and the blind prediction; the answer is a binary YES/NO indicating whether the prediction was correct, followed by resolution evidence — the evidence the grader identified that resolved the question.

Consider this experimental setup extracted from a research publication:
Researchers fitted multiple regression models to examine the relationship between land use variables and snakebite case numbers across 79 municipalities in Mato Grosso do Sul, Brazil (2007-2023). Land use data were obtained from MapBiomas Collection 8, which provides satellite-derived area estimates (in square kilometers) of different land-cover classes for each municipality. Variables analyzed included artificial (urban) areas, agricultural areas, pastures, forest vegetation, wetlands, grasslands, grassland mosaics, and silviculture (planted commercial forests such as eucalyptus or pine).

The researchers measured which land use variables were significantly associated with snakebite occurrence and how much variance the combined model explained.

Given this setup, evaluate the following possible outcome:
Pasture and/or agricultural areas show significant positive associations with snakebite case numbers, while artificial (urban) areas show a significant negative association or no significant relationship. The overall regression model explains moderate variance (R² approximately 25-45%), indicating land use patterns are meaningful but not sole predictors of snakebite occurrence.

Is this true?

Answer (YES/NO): NO